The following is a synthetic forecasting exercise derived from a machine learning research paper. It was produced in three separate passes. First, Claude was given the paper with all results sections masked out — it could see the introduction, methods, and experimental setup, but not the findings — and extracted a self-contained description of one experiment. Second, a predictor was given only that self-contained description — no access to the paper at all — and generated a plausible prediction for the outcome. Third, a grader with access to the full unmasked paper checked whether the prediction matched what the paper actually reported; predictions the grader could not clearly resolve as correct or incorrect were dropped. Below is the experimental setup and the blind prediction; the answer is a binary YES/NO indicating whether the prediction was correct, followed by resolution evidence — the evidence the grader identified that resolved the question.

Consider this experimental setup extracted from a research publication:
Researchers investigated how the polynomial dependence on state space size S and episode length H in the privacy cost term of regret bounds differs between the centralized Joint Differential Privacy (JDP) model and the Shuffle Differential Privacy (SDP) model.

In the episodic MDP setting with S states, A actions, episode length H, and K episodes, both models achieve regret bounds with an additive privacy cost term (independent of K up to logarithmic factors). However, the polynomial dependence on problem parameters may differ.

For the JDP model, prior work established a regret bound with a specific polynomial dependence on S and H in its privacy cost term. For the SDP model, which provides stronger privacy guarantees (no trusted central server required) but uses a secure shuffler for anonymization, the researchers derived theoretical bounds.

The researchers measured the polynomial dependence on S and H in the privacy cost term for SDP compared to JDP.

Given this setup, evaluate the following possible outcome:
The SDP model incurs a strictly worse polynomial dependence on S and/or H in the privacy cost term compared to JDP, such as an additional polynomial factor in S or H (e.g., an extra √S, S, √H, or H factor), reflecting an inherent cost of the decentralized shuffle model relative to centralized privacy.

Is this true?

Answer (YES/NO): YES